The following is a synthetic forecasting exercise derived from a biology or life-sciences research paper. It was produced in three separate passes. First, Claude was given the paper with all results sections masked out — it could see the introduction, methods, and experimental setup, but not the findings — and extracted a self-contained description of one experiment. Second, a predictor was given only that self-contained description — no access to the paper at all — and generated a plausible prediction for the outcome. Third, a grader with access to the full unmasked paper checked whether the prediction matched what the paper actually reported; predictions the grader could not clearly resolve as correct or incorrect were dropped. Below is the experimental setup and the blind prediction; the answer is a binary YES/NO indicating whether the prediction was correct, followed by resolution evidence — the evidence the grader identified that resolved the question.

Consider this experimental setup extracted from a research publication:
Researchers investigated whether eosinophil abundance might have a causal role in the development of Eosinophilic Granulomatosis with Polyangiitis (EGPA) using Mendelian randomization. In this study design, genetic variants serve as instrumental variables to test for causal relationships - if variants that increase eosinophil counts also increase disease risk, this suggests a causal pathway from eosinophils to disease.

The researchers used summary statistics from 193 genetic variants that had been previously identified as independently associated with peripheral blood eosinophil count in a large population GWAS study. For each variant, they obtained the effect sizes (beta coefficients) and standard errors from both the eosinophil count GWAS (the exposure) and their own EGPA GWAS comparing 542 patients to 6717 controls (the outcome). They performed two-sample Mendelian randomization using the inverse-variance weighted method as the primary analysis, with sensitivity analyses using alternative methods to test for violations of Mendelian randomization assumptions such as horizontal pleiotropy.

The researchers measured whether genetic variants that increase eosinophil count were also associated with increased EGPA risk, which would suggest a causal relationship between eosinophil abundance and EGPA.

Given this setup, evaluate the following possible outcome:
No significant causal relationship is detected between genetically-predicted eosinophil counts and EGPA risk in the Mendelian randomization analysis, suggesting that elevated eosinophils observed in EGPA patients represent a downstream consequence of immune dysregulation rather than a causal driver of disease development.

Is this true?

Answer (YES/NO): NO